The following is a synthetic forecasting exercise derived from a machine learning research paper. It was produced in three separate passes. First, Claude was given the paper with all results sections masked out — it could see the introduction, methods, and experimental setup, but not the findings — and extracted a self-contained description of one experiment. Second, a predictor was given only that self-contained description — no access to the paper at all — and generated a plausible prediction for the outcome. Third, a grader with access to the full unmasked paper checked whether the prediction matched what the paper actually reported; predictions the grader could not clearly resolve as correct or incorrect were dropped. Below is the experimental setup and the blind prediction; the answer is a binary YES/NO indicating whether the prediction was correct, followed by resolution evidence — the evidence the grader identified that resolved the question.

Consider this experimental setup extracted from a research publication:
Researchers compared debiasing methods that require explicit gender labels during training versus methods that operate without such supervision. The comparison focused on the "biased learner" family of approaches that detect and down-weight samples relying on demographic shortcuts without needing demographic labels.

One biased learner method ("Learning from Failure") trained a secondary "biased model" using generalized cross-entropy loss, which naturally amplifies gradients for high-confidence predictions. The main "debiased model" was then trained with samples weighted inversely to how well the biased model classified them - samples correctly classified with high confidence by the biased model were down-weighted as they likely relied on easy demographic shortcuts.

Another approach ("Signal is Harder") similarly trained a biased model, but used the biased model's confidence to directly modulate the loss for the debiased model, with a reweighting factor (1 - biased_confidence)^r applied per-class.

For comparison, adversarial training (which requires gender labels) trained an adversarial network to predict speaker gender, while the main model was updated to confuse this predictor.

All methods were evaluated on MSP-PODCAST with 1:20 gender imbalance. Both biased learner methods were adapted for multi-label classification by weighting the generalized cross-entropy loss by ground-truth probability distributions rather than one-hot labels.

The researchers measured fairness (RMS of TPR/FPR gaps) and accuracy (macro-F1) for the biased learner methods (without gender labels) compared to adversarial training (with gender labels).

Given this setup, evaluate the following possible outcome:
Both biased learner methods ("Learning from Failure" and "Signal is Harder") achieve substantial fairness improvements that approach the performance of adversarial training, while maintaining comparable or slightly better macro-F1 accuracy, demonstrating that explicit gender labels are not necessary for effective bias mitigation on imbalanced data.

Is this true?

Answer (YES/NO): NO